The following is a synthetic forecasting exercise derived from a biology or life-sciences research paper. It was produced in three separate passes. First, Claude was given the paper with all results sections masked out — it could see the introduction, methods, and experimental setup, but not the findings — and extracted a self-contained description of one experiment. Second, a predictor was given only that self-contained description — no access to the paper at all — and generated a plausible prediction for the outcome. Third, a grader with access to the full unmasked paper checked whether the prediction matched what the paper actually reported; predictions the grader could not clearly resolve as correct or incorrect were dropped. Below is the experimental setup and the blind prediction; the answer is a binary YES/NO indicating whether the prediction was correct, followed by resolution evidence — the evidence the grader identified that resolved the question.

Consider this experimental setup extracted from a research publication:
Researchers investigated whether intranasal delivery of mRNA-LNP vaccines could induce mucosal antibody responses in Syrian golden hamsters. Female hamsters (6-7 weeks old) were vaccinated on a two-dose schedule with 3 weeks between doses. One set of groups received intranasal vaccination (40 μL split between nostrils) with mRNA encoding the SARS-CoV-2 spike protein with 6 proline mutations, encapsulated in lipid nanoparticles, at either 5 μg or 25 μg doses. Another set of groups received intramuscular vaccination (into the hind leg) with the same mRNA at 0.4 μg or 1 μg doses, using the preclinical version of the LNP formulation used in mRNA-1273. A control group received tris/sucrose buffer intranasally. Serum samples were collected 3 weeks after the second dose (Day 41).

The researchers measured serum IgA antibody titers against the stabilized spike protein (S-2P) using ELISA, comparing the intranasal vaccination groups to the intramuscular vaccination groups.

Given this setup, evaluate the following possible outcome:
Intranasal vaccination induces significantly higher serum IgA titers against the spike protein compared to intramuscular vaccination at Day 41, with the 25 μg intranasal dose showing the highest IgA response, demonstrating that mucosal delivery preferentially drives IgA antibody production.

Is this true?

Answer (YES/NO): NO